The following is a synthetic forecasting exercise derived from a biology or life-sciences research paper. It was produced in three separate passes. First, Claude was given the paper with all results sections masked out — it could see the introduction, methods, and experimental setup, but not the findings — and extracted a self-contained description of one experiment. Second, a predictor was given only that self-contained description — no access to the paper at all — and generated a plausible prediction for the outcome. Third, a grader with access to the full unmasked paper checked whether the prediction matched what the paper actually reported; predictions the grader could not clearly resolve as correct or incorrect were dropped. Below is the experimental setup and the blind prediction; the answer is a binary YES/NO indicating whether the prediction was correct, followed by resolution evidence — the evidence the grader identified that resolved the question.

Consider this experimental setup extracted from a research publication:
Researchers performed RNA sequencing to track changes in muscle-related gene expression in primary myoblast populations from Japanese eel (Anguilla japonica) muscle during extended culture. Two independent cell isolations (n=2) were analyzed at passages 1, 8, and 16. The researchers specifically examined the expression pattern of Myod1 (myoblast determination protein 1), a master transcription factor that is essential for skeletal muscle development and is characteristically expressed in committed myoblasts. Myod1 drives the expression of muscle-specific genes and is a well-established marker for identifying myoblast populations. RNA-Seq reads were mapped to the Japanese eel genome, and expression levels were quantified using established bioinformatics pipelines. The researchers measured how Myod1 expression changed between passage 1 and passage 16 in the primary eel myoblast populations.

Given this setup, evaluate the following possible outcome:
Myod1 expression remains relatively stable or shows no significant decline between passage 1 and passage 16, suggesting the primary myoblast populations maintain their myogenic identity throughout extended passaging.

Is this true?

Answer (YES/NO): NO